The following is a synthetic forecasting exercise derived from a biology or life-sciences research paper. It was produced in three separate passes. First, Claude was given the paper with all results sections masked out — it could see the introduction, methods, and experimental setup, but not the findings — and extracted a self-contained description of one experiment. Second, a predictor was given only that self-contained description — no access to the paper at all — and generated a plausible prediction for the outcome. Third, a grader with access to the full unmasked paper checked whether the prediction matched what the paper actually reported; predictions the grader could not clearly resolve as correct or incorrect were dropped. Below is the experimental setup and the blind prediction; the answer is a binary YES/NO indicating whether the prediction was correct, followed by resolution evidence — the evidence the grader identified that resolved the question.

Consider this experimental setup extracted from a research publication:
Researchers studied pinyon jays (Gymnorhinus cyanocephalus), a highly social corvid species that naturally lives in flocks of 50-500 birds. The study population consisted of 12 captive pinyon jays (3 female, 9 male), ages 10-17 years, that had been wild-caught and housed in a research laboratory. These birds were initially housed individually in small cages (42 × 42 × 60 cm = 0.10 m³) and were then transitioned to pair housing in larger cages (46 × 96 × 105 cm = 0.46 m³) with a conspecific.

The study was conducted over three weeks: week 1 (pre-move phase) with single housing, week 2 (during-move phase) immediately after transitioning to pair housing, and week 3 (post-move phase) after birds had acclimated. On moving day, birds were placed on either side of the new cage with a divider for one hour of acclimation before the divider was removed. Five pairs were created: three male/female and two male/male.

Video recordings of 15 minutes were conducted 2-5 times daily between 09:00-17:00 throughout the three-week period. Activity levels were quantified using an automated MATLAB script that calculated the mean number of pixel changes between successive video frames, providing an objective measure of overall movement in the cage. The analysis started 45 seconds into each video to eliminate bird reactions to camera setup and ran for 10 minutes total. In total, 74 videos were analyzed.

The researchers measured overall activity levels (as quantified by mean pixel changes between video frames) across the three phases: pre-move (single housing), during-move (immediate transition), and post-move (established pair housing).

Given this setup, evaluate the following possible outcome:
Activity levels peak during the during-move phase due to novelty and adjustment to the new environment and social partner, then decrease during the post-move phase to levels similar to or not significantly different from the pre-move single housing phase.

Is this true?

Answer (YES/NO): NO